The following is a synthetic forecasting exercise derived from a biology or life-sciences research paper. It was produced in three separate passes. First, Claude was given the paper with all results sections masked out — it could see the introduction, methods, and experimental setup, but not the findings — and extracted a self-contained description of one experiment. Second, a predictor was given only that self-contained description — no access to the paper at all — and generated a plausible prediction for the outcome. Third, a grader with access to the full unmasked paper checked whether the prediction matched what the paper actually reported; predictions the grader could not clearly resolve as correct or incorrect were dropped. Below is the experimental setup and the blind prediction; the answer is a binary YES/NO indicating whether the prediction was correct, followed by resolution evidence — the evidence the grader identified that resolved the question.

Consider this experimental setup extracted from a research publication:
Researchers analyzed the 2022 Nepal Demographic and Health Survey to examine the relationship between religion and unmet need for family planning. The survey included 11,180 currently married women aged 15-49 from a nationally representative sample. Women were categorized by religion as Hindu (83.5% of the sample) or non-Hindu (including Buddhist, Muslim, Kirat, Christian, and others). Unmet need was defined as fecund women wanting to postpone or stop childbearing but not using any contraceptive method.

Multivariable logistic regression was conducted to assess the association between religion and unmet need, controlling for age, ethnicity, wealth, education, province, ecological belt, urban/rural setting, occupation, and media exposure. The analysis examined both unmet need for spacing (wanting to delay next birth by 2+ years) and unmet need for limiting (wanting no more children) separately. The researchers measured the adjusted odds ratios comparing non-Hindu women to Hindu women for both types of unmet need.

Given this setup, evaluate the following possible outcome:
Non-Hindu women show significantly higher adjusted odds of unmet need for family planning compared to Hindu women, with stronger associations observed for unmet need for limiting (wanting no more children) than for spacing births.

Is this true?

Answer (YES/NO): NO